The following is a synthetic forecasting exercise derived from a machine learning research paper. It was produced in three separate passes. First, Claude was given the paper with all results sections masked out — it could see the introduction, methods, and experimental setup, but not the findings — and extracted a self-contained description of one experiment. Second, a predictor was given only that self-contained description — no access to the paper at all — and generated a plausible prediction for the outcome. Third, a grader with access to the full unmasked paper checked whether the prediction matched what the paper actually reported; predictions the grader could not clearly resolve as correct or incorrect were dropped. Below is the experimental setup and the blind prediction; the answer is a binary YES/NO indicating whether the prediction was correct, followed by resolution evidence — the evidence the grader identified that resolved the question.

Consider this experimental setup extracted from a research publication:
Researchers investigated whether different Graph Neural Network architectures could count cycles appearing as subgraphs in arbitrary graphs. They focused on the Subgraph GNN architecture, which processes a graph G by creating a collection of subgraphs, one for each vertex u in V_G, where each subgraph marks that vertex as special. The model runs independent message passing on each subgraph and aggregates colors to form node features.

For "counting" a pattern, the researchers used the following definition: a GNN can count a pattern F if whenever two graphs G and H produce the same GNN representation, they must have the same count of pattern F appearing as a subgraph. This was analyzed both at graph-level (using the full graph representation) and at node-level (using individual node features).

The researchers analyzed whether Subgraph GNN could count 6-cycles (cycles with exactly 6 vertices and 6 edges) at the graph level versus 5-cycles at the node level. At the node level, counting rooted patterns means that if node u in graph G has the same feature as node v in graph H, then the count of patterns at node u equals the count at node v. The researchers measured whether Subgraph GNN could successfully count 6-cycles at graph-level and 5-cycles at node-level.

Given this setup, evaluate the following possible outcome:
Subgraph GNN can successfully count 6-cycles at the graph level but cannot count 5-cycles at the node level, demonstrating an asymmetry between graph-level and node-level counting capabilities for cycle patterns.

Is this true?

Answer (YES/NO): YES